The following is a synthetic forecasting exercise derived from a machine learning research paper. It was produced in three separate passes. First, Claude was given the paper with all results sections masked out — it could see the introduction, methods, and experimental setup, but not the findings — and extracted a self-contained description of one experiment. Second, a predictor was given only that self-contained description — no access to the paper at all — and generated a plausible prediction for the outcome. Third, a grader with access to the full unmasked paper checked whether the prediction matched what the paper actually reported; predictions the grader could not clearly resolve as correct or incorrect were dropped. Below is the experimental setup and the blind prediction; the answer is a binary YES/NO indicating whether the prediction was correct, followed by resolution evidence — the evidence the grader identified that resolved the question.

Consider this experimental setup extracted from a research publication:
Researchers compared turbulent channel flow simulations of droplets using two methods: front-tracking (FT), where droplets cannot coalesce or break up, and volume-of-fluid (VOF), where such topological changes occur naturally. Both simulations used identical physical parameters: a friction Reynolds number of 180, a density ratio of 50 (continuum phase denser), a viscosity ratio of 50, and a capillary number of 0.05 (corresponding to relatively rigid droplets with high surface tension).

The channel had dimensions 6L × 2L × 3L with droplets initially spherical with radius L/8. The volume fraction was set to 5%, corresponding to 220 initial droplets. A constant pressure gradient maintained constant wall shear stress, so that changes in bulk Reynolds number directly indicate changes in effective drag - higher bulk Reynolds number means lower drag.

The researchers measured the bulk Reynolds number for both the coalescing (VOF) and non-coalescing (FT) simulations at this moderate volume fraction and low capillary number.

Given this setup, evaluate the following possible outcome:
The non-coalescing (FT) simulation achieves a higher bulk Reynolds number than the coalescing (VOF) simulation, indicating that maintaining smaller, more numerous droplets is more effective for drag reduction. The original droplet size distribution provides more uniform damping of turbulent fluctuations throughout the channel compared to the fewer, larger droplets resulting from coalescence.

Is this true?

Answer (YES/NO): NO